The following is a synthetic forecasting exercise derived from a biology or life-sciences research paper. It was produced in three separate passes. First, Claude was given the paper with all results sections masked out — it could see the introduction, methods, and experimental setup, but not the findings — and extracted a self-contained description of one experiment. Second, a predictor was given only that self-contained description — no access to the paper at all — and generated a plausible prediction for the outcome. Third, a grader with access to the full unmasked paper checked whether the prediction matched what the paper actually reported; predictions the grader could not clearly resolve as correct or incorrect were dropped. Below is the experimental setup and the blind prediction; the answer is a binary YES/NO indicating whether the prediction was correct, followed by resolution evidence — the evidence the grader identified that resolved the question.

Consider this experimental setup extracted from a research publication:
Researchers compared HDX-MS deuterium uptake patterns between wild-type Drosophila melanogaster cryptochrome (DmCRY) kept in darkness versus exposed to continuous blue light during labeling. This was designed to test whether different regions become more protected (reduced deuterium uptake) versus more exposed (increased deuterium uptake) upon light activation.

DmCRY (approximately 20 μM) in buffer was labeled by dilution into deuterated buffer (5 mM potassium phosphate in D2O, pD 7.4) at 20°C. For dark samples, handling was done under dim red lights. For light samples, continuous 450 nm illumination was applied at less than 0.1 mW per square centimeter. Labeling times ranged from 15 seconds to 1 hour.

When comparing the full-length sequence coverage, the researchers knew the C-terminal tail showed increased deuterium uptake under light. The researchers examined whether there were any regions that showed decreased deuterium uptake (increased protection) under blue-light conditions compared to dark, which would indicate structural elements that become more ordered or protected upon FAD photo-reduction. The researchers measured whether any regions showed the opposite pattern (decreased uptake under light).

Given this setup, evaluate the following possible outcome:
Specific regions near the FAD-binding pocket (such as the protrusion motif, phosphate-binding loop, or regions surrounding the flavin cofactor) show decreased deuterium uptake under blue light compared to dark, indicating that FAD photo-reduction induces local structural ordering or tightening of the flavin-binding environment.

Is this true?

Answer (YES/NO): NO